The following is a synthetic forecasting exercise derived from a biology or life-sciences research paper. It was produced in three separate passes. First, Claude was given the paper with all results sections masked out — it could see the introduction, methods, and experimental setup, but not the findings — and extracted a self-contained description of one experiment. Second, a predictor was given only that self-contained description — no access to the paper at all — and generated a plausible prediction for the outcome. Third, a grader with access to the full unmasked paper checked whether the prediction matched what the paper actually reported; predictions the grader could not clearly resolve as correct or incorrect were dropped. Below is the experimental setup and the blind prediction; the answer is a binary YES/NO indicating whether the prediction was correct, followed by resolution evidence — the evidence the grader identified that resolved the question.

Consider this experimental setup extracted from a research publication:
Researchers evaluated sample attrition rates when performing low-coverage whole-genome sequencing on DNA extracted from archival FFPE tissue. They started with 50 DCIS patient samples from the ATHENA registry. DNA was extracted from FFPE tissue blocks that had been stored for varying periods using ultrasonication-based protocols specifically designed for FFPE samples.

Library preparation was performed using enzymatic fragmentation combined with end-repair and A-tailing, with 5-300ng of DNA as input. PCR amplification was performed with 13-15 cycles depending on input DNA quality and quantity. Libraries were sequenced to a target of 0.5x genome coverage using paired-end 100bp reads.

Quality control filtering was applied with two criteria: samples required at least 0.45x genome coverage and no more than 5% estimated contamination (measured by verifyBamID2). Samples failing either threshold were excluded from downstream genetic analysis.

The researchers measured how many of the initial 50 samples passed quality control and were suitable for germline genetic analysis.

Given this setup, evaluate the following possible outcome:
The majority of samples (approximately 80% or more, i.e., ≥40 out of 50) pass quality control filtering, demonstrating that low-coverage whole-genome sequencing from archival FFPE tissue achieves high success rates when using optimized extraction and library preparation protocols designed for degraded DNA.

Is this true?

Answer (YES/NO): NO